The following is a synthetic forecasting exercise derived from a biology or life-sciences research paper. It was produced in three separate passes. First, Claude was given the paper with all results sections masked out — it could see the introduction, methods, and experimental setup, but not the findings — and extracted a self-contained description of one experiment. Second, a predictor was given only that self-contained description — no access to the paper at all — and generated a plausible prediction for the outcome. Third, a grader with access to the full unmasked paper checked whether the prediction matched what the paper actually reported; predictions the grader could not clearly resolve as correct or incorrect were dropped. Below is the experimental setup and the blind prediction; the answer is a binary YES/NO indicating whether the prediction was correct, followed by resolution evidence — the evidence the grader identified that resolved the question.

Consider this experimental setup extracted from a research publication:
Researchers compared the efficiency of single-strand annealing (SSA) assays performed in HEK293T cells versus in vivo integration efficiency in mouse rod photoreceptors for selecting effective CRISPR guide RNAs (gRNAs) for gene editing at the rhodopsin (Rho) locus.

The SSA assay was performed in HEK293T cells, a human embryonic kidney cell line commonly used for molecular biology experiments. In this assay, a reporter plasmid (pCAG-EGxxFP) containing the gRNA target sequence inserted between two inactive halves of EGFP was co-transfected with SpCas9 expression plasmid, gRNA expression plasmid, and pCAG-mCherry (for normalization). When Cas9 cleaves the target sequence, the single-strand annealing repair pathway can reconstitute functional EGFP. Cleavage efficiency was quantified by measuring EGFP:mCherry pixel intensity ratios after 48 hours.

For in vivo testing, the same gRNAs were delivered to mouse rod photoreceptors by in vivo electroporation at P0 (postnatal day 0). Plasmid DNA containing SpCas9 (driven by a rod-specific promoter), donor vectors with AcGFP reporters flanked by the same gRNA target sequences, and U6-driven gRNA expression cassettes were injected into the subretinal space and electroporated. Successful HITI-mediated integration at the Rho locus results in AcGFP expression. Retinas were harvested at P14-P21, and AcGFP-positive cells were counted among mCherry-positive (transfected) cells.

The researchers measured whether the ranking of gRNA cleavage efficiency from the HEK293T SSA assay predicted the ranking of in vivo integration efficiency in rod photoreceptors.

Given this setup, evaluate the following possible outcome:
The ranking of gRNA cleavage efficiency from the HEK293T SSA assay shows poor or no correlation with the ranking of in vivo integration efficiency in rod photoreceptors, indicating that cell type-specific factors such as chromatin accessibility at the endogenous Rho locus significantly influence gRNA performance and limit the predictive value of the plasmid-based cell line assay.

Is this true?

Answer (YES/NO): NO